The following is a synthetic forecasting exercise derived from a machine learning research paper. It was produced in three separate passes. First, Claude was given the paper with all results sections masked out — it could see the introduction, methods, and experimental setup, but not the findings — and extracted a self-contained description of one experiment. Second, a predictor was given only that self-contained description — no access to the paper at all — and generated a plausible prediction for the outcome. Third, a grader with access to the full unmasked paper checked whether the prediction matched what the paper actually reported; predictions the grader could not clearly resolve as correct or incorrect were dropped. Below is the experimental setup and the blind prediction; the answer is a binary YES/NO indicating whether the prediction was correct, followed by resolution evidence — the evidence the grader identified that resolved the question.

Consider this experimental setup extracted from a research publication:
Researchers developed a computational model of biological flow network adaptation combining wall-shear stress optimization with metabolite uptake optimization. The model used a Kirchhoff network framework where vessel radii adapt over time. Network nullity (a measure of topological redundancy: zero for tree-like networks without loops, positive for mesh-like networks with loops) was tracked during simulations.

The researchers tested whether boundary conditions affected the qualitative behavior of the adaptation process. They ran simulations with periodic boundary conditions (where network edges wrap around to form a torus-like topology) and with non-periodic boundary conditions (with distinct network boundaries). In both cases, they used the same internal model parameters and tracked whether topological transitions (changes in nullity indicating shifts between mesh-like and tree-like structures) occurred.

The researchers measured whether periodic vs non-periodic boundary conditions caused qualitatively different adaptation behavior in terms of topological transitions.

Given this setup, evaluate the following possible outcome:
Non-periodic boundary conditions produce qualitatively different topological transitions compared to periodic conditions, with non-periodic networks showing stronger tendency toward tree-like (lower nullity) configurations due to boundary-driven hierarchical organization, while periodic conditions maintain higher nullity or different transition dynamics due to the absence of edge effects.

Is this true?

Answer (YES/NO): NO